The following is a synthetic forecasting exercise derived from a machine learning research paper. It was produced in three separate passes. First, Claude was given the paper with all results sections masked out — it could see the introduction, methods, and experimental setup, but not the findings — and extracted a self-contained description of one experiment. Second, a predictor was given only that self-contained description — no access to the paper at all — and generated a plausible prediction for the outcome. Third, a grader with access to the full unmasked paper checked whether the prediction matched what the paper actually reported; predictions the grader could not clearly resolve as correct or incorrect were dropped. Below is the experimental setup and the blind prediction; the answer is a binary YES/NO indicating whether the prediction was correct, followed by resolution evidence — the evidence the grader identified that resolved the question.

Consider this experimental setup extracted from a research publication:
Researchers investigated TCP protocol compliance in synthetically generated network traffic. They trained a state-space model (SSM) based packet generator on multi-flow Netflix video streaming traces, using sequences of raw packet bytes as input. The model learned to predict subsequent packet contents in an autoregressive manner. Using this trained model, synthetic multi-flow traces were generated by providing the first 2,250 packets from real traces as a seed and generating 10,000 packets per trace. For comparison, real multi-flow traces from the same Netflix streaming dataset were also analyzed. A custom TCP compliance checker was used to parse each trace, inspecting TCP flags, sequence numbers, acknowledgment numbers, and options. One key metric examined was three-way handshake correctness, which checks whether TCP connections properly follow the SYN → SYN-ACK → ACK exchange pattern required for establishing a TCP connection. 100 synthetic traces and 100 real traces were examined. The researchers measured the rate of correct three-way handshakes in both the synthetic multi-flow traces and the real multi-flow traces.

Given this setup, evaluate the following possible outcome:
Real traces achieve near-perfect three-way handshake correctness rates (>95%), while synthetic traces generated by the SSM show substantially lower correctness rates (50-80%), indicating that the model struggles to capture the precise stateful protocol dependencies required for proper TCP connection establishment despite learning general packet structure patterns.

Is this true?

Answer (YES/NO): NO